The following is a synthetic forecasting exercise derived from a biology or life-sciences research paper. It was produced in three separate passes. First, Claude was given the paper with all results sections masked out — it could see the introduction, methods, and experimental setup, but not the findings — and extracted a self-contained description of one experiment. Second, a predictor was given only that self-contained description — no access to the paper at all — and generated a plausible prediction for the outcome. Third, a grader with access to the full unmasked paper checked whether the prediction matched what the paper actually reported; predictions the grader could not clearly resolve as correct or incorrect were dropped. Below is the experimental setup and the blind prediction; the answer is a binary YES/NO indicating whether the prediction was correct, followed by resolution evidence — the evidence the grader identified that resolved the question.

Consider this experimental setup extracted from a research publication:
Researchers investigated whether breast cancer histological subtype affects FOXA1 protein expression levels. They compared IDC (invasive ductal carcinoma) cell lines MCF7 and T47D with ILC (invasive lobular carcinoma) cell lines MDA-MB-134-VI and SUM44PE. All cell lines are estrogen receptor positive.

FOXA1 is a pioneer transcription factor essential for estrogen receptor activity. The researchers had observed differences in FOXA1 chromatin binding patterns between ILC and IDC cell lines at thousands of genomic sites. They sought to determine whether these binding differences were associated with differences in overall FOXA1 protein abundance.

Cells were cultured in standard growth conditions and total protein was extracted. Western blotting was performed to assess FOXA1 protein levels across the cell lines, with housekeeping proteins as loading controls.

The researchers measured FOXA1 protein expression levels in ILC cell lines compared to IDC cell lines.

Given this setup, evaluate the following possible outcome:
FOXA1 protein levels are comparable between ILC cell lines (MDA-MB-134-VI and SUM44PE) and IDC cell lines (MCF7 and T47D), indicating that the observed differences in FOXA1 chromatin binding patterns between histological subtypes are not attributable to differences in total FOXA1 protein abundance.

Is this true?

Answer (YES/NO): NO